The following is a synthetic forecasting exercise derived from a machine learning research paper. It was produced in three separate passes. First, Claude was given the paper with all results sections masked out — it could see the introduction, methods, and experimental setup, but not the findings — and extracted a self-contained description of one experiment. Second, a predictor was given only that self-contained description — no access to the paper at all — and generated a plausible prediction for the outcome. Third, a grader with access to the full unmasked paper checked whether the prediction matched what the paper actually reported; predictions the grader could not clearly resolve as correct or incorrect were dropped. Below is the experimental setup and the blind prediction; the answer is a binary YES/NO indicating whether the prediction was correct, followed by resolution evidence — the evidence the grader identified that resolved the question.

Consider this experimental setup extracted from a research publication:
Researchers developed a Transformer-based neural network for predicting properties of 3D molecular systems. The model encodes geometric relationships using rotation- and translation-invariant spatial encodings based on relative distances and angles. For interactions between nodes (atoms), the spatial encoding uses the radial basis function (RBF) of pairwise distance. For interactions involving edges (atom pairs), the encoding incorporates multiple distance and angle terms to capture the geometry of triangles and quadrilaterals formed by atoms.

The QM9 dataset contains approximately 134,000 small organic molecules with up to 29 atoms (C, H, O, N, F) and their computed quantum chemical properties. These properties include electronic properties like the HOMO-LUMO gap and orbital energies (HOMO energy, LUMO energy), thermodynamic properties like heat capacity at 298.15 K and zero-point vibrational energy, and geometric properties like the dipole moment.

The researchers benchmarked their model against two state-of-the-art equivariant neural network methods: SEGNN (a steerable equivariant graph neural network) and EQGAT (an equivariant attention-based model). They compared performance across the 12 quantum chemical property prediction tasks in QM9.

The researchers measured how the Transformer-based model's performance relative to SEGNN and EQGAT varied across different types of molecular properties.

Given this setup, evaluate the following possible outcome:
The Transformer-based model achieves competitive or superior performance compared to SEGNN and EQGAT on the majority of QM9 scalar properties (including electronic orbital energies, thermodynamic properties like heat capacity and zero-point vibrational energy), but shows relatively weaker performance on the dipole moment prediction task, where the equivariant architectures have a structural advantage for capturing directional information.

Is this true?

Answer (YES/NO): YES